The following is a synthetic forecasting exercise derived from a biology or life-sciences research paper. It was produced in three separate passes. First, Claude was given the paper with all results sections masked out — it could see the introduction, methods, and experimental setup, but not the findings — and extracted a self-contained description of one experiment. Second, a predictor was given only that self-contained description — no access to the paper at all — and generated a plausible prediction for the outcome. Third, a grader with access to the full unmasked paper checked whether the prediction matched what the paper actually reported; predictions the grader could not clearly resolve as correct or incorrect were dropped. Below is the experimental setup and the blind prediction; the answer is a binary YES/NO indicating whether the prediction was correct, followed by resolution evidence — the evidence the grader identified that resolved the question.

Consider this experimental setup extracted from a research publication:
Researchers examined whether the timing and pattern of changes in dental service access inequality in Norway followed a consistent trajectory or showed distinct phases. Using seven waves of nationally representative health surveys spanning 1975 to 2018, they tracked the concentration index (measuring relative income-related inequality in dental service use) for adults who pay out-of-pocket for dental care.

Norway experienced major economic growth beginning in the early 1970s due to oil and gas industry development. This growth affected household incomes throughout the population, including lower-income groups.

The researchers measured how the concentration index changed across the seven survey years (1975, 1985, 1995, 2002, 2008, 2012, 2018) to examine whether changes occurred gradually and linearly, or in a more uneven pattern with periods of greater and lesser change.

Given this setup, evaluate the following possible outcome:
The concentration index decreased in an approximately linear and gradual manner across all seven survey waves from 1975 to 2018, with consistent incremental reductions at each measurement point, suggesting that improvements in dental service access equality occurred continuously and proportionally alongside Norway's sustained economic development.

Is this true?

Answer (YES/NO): NO